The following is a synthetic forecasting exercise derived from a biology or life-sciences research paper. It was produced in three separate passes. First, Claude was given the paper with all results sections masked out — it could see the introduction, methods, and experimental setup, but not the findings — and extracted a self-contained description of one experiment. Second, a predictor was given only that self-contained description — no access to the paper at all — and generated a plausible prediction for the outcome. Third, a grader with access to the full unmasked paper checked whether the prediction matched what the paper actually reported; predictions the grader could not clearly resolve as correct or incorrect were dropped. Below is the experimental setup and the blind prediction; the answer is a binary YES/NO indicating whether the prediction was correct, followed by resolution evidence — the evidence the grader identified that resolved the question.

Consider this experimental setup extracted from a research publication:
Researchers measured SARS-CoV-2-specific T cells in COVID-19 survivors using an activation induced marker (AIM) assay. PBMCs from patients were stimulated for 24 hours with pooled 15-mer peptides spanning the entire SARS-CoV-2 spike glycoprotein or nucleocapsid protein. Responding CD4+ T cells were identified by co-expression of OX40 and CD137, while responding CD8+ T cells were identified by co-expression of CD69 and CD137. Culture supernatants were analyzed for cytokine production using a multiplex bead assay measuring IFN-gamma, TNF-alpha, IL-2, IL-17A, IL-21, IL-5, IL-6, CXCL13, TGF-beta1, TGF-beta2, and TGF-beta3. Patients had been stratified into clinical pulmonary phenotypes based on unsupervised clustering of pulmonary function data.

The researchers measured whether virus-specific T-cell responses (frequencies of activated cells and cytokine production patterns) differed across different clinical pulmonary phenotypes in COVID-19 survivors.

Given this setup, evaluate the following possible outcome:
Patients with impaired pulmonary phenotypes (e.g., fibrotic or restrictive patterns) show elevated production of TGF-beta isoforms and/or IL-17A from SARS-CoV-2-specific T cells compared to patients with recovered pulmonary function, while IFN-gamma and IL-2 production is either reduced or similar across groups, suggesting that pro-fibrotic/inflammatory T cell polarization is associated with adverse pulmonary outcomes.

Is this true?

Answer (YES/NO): NO